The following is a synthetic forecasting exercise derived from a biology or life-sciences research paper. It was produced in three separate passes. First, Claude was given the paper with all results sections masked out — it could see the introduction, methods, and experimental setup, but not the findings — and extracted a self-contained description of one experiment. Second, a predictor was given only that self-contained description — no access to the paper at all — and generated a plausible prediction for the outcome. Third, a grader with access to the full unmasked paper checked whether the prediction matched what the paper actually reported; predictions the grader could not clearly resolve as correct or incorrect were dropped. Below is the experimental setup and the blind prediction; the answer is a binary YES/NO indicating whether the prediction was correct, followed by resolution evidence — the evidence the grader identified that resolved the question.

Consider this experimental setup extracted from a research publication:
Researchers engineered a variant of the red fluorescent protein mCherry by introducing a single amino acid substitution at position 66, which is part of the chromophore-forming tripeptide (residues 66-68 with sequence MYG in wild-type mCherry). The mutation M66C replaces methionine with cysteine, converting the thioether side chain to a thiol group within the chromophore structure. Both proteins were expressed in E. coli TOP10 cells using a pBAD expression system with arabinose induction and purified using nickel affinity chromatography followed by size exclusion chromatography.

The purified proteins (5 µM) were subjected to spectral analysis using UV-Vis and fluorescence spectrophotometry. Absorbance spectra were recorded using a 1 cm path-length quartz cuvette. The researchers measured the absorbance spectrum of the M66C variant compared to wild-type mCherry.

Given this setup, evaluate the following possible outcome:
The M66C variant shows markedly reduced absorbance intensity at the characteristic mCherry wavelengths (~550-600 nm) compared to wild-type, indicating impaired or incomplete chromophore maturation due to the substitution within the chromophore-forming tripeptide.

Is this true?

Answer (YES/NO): NO